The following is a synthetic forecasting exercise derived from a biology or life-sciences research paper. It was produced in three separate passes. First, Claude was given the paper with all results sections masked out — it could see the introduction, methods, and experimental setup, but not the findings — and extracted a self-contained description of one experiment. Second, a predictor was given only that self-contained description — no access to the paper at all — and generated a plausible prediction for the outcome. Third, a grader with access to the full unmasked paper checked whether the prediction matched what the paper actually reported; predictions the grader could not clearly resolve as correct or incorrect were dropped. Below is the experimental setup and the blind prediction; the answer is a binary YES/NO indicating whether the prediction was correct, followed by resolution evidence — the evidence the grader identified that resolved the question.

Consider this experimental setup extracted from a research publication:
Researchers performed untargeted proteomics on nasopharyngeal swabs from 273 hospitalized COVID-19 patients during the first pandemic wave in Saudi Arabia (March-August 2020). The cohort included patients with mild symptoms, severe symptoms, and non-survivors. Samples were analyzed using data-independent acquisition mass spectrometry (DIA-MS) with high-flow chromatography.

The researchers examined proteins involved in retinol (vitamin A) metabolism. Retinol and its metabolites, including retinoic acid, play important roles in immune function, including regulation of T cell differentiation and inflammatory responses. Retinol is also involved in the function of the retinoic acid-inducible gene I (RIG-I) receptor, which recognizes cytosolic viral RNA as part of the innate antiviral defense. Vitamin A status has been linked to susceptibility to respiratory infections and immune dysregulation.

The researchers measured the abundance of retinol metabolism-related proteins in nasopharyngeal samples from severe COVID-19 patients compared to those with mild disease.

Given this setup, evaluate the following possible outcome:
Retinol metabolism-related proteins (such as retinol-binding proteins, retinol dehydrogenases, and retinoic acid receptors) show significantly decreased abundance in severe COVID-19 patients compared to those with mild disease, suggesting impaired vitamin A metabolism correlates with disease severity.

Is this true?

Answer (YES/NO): YES